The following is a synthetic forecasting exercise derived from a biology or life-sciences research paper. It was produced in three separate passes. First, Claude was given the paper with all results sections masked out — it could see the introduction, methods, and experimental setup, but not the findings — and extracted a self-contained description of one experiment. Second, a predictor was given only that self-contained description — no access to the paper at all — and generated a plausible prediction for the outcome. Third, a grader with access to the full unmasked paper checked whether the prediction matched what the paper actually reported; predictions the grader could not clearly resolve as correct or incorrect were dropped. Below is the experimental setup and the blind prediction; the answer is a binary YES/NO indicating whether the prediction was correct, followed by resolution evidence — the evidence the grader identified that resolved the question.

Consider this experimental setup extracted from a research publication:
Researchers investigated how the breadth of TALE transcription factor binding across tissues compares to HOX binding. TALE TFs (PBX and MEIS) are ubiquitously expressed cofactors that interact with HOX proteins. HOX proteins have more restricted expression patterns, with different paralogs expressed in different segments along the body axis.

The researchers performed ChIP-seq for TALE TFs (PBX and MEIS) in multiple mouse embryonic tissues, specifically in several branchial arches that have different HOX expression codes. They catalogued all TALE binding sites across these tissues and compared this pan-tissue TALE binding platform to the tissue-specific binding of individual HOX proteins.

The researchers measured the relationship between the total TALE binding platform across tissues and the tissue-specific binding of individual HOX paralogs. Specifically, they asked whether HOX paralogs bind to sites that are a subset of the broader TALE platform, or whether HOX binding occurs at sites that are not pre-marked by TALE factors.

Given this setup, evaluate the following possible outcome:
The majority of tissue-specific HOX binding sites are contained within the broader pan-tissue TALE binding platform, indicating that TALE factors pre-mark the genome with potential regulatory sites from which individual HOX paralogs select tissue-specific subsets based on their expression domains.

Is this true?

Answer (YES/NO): YES